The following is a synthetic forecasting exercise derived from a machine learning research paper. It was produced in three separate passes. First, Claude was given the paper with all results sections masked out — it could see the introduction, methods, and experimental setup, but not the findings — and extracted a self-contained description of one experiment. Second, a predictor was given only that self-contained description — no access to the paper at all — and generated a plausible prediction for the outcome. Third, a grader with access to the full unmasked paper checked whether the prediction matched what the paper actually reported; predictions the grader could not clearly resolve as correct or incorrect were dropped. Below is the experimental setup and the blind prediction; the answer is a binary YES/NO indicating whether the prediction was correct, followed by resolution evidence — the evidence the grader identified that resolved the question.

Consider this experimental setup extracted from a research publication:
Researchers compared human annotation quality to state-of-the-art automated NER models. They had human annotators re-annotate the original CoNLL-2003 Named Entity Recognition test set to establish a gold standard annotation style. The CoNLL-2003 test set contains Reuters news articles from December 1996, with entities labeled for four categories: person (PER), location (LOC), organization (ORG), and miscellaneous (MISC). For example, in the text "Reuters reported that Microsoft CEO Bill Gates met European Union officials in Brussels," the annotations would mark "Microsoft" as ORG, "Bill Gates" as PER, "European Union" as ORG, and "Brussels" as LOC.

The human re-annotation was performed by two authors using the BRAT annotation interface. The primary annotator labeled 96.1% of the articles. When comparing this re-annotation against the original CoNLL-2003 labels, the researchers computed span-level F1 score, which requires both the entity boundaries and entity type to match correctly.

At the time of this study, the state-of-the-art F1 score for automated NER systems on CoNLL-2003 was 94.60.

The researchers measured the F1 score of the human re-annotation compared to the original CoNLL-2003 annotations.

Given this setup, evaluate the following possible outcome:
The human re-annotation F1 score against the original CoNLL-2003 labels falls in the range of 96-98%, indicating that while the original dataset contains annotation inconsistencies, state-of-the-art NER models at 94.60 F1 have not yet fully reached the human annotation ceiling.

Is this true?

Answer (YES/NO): NO